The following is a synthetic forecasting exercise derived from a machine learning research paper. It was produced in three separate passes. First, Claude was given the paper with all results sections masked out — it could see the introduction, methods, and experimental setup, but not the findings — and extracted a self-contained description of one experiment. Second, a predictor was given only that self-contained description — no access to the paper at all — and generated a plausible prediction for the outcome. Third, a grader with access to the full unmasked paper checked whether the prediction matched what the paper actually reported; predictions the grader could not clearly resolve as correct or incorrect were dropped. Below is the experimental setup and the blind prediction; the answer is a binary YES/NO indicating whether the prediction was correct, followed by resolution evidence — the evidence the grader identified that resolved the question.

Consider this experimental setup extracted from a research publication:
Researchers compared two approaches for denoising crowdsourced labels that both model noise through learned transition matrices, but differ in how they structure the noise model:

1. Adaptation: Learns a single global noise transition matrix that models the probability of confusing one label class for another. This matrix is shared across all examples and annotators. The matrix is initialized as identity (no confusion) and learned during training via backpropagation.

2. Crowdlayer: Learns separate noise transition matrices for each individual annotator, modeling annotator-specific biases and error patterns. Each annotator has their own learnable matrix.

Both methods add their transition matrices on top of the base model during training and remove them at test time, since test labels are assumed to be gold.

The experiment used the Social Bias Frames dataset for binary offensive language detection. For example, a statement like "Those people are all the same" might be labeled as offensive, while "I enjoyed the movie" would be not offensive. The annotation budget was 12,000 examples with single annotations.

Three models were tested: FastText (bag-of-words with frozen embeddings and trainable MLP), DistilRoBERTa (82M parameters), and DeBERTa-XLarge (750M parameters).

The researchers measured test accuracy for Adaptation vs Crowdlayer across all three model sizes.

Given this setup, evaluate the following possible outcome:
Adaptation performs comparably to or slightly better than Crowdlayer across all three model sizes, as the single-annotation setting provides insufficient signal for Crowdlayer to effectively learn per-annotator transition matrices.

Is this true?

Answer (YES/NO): YES